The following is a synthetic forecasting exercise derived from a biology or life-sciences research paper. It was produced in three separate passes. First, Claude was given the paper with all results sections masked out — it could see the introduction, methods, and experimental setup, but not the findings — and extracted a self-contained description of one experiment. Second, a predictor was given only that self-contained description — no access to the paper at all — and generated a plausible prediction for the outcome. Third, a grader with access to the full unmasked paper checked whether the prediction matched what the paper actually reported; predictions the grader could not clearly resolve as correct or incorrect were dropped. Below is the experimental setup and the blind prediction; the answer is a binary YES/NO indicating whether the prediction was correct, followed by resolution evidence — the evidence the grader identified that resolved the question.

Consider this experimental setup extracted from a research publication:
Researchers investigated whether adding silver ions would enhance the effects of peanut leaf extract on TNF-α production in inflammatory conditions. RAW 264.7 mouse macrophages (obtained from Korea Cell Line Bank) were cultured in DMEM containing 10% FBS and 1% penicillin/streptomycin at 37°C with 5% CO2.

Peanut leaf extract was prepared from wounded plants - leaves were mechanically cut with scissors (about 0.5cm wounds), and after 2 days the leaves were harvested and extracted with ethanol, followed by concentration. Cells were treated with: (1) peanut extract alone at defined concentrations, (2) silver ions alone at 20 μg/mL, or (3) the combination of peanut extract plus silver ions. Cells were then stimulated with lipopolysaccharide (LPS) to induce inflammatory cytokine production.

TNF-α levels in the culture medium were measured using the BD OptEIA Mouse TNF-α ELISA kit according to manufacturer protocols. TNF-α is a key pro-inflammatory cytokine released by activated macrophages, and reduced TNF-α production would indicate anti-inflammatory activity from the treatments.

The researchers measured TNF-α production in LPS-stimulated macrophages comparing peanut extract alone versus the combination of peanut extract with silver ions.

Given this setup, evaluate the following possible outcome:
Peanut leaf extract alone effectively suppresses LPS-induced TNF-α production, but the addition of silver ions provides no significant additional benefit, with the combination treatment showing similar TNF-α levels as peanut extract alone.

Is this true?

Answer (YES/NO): NO